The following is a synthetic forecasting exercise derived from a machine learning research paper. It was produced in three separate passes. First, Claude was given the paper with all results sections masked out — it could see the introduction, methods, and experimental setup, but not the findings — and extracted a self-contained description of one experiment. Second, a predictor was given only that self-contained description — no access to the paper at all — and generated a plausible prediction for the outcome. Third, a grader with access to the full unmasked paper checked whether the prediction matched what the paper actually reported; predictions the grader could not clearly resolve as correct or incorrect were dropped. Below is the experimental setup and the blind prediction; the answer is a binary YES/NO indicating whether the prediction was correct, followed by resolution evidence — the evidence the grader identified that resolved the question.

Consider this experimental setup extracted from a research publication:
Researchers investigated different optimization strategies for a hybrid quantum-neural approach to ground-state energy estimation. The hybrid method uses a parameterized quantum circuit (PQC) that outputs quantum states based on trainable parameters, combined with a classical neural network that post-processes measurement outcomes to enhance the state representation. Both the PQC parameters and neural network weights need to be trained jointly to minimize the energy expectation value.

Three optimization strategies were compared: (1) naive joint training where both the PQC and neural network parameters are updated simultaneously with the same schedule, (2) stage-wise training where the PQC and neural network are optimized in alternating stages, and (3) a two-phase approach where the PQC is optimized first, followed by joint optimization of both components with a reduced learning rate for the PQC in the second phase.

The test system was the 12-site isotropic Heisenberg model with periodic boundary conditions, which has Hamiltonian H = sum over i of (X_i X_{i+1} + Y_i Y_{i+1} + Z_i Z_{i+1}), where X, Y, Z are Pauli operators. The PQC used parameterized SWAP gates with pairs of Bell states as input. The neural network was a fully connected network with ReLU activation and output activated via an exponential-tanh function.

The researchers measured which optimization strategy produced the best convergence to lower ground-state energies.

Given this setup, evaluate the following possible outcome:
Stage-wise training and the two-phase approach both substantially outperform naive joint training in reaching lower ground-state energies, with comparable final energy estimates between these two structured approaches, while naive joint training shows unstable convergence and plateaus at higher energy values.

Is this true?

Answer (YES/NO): NO